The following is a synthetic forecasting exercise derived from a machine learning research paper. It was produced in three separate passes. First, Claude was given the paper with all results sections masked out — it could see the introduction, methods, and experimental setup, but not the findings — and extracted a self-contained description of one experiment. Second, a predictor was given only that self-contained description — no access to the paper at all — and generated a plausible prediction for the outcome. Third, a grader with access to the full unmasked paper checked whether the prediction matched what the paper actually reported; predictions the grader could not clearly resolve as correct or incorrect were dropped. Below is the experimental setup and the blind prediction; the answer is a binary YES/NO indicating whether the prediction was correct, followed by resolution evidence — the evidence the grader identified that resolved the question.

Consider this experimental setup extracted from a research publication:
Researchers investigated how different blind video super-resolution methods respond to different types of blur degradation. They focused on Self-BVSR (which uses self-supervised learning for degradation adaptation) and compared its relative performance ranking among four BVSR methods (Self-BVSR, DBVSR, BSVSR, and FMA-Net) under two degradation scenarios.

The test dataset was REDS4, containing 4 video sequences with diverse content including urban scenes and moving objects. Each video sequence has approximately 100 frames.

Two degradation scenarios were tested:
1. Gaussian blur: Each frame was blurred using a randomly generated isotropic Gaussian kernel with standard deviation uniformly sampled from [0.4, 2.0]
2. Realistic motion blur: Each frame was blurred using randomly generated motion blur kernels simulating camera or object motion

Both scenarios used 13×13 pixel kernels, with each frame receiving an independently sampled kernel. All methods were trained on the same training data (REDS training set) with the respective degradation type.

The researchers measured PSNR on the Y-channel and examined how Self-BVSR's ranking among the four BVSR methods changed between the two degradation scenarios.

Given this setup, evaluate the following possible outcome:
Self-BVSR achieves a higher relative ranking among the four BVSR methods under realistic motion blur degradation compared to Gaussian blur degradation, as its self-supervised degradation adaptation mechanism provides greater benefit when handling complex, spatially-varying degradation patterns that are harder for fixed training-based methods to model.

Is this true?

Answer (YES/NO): NO